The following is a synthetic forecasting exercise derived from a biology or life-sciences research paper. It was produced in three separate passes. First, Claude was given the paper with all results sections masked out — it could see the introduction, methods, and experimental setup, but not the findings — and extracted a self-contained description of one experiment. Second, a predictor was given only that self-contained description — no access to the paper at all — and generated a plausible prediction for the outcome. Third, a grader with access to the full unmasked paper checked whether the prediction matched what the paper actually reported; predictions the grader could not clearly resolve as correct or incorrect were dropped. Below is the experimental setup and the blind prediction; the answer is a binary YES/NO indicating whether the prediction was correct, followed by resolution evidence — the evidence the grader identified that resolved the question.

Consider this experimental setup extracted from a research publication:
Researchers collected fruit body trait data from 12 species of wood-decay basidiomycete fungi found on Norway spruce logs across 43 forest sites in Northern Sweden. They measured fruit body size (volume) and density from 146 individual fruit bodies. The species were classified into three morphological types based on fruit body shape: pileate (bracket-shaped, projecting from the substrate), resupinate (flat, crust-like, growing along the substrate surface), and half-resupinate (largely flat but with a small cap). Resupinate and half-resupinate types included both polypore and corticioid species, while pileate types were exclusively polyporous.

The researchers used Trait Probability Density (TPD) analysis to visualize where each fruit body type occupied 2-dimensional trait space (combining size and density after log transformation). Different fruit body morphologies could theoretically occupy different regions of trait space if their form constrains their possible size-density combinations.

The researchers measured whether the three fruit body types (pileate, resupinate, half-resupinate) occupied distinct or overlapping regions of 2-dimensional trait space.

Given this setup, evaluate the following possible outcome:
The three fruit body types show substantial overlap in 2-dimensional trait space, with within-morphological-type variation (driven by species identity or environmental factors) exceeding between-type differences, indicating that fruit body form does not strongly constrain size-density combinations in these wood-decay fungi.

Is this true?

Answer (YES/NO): NO